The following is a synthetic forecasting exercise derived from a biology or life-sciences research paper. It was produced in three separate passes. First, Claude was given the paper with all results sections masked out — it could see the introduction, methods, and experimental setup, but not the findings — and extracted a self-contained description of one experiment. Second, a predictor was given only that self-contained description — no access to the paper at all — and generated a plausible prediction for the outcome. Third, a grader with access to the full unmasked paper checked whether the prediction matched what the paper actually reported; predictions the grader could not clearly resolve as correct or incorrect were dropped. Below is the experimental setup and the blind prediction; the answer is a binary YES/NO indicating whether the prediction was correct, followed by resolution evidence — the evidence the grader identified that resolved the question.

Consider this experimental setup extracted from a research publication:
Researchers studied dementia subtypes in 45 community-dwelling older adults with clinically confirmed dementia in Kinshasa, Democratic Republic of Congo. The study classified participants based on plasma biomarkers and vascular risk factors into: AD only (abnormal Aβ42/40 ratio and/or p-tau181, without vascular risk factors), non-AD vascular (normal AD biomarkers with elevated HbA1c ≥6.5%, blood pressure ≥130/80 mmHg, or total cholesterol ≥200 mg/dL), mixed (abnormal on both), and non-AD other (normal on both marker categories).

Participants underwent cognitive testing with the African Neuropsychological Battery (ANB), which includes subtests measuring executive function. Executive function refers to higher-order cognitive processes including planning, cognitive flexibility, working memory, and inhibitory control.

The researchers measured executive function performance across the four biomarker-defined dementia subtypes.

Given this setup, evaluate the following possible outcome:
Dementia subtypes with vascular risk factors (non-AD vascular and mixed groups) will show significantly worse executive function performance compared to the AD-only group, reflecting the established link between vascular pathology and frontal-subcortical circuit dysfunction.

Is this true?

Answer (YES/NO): NO